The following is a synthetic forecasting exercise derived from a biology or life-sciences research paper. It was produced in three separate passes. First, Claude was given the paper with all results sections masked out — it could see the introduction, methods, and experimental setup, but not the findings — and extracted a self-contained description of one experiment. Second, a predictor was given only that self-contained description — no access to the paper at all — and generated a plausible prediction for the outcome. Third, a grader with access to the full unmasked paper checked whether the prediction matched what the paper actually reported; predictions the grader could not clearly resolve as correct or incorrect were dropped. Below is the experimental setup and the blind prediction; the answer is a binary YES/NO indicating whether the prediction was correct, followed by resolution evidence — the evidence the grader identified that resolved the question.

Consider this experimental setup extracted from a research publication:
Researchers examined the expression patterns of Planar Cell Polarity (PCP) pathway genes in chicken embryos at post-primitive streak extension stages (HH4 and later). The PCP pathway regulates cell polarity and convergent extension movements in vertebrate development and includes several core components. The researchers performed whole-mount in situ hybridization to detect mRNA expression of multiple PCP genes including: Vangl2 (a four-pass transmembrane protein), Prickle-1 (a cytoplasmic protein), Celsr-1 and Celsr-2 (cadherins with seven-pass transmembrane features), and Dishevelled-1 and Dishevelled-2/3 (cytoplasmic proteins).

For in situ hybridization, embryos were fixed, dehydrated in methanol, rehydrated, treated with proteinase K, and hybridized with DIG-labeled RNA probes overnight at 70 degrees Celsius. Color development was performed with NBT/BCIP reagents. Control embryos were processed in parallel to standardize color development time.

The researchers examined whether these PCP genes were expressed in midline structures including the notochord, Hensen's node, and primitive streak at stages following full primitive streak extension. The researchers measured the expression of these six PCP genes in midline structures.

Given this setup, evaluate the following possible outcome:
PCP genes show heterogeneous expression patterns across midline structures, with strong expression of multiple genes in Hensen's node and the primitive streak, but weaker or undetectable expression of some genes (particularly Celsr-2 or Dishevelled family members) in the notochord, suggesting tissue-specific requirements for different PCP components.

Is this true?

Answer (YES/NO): NO